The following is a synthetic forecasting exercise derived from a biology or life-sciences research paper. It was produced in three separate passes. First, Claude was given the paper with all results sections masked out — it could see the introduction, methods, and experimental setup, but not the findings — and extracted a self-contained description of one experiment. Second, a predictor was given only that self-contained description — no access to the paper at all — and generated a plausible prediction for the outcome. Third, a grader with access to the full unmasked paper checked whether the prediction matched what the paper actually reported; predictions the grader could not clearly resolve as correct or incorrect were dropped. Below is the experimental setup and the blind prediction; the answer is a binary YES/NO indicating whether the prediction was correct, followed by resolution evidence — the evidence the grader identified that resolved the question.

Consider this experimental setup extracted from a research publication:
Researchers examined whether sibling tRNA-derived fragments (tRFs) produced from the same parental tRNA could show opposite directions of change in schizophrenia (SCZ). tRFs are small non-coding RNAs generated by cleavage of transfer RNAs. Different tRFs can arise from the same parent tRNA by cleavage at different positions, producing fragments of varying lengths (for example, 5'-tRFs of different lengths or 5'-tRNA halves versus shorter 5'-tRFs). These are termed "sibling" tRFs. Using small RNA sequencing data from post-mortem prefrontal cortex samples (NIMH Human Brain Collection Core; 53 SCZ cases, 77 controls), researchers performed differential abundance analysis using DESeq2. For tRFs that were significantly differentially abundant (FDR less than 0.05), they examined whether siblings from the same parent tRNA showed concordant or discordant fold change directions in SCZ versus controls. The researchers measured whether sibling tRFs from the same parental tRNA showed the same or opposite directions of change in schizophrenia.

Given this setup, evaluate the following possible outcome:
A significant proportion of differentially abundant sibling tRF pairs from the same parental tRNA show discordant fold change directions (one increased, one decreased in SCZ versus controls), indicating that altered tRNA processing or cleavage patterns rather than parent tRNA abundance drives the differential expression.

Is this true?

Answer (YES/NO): YES